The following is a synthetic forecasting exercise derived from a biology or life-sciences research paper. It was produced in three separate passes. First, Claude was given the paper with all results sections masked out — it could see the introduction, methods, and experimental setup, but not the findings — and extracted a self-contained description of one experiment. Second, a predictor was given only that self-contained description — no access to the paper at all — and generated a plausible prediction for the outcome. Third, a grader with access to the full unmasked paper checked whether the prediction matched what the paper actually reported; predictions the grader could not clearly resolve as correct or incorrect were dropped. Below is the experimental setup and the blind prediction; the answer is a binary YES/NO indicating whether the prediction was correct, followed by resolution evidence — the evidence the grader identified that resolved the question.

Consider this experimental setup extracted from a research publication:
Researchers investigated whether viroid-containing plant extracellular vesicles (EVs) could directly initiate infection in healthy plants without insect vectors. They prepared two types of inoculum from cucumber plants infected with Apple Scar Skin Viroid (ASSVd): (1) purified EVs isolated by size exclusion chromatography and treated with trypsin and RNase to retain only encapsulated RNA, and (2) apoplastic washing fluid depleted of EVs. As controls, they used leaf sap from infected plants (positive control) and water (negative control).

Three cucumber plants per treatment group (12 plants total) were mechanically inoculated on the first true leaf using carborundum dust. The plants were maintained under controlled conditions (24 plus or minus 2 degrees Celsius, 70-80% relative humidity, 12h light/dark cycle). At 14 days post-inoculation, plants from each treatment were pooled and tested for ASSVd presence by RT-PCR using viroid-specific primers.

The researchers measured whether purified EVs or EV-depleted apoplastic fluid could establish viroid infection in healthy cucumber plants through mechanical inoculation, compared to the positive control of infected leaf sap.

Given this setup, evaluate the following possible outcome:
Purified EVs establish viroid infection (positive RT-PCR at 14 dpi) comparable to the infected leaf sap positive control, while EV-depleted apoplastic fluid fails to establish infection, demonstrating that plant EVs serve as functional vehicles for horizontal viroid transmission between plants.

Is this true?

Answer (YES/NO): NO